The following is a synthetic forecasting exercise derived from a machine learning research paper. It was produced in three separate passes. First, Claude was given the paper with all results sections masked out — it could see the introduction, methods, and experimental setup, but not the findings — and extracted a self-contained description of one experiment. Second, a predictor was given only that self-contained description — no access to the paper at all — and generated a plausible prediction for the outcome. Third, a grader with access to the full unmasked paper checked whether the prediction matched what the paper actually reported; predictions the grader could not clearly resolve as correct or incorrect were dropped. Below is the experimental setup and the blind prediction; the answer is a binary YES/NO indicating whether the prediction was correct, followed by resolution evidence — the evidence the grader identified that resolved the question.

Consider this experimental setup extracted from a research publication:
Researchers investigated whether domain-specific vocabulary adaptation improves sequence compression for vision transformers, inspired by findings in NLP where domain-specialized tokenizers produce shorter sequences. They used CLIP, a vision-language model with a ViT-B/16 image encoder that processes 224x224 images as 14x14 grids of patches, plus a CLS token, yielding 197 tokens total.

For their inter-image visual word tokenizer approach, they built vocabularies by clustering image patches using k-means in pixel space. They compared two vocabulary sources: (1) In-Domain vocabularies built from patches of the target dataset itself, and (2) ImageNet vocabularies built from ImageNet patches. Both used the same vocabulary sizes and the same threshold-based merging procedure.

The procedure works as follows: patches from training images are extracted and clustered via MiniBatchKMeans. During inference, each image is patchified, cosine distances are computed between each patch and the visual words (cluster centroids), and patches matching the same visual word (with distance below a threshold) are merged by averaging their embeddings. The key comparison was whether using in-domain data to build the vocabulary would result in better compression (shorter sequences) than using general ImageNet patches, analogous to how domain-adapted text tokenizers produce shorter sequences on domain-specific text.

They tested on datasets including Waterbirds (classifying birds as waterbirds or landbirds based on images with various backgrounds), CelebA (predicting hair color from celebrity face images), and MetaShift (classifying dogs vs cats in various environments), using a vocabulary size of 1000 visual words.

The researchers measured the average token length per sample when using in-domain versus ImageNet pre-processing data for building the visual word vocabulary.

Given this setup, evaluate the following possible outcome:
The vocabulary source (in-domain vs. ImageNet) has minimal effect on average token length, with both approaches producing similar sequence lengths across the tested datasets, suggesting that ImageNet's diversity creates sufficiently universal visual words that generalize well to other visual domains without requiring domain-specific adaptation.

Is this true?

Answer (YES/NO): YES